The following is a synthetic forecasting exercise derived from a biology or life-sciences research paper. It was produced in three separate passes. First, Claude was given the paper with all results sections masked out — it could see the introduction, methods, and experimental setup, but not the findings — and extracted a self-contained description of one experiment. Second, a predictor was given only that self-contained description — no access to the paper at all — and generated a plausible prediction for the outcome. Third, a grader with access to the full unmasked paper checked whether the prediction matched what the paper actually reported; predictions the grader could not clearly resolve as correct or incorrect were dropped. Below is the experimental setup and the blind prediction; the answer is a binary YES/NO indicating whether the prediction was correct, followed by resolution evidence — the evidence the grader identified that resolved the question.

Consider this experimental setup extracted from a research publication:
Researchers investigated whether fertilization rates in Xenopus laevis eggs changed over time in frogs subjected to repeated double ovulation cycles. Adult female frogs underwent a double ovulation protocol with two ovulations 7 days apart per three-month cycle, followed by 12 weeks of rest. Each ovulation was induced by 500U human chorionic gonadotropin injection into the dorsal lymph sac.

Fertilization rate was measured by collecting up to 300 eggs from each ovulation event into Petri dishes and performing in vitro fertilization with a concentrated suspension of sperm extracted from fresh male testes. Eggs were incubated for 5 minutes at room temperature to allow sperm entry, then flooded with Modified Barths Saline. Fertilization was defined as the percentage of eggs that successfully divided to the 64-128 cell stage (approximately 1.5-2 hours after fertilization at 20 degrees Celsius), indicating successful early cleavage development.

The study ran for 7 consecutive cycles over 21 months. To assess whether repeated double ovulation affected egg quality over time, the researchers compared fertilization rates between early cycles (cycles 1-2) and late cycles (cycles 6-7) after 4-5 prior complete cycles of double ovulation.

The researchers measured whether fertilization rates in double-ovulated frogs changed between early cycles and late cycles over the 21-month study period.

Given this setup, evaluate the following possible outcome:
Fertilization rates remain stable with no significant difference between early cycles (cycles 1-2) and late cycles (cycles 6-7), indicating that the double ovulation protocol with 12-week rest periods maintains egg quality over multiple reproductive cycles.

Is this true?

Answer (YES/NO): NO